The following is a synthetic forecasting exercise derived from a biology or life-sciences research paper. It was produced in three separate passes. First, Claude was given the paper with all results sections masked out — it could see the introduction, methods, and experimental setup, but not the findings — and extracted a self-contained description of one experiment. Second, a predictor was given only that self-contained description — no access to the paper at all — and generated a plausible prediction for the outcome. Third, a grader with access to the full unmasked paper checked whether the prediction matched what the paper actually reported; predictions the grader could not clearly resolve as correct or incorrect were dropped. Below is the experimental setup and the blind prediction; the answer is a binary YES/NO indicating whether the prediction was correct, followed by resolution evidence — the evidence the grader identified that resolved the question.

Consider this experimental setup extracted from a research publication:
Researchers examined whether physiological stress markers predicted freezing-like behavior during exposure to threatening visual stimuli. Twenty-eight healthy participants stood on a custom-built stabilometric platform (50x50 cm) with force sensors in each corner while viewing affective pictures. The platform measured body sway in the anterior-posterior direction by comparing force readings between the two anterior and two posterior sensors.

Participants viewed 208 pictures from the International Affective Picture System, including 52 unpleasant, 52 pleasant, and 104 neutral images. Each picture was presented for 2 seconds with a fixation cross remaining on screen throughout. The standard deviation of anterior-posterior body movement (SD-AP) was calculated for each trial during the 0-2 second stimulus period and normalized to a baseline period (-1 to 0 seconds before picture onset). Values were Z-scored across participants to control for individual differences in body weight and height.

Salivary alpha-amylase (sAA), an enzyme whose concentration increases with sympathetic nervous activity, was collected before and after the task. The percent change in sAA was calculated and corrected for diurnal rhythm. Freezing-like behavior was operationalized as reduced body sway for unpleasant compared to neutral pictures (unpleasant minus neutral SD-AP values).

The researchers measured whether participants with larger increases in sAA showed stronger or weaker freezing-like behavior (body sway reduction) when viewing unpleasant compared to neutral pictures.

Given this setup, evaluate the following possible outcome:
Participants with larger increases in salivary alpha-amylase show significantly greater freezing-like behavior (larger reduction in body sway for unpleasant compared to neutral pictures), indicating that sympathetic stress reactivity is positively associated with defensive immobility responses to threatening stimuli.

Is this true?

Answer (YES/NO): YES